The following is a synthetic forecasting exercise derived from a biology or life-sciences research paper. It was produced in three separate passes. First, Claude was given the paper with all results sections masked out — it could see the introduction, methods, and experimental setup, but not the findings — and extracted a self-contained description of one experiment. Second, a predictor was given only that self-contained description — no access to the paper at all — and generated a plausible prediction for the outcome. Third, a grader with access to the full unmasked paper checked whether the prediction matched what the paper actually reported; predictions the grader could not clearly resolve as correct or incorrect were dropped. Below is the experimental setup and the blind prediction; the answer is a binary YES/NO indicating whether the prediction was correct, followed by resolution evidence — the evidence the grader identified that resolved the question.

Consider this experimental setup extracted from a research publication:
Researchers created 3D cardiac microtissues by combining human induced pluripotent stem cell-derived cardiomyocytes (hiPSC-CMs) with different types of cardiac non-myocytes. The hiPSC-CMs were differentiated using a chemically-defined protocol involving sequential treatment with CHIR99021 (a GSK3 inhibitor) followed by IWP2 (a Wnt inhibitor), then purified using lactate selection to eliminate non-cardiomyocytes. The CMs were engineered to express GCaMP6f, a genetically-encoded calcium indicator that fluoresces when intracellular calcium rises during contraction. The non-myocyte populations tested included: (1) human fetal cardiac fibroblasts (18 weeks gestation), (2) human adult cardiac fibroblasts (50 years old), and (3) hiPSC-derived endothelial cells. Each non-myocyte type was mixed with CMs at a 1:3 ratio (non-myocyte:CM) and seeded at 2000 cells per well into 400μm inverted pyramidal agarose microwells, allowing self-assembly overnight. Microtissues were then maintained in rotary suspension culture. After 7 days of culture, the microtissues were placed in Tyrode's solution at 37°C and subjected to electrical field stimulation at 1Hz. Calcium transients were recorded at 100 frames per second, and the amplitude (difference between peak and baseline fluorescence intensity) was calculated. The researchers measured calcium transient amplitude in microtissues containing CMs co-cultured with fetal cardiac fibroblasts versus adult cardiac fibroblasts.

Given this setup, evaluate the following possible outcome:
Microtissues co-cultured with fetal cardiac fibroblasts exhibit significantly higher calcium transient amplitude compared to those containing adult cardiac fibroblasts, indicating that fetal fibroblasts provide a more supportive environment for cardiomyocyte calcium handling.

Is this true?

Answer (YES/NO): NO